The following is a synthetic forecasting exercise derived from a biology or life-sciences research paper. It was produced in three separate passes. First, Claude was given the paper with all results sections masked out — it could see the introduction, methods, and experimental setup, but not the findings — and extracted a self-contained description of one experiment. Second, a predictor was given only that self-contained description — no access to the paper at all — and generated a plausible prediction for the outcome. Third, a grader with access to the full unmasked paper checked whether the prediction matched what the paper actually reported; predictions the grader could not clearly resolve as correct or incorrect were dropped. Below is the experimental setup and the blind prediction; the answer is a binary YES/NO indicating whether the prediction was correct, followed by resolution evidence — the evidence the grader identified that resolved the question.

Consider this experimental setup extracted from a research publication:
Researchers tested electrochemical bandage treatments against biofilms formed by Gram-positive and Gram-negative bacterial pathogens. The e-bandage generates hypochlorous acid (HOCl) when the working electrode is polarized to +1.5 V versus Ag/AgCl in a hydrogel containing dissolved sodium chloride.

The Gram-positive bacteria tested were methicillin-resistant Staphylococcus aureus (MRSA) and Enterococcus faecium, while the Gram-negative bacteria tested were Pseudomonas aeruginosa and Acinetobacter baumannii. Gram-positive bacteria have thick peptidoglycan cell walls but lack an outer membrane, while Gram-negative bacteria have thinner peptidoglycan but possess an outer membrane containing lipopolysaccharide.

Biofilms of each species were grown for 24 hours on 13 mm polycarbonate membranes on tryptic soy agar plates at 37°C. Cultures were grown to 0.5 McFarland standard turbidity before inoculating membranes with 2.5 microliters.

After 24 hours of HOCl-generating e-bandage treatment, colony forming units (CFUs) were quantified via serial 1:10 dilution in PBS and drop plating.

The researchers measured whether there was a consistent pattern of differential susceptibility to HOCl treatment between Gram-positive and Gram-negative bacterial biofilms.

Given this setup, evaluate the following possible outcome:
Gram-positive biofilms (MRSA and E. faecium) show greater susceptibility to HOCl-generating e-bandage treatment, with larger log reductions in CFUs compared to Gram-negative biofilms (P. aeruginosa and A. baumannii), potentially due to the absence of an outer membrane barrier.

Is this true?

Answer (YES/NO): NO